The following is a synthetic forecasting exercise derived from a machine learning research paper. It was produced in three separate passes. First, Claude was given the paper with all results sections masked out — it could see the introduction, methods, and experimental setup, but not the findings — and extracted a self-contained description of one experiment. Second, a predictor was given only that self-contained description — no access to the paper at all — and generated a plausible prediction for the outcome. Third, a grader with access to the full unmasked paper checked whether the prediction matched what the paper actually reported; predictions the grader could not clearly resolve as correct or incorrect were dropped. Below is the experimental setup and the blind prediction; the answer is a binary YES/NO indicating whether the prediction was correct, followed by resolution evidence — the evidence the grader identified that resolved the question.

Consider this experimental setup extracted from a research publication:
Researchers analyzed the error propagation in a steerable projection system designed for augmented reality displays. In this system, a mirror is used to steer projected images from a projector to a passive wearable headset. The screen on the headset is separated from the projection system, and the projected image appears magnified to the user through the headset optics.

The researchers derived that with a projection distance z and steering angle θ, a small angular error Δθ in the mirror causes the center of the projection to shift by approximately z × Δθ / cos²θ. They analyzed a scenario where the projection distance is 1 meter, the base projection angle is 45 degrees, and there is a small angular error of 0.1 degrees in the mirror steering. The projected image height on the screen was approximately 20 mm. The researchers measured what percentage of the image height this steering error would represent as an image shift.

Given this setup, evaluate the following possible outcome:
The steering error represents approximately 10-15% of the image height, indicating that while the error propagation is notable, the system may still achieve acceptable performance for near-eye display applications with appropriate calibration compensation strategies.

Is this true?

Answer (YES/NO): NO